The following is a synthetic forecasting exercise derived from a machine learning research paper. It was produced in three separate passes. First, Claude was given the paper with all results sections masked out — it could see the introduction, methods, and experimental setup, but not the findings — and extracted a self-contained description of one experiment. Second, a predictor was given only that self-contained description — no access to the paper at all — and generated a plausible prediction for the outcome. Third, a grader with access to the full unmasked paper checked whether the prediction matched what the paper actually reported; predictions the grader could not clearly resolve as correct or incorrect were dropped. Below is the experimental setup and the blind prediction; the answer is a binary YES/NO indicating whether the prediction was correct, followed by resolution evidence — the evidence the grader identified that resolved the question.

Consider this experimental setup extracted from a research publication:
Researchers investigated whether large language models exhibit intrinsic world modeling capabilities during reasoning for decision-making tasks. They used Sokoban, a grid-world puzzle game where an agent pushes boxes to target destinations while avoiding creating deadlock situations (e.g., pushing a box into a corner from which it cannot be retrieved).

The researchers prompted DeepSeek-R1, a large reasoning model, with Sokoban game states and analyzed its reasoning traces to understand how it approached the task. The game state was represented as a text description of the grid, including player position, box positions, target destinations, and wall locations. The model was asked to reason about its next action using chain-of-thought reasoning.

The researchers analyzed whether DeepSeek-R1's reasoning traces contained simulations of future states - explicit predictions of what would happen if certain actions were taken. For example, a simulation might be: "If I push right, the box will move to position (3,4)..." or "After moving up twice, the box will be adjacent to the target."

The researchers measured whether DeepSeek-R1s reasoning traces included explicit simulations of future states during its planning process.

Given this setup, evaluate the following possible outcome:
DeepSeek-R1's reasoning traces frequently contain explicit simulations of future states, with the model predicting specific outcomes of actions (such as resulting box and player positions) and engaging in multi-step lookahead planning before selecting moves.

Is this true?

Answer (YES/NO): YES